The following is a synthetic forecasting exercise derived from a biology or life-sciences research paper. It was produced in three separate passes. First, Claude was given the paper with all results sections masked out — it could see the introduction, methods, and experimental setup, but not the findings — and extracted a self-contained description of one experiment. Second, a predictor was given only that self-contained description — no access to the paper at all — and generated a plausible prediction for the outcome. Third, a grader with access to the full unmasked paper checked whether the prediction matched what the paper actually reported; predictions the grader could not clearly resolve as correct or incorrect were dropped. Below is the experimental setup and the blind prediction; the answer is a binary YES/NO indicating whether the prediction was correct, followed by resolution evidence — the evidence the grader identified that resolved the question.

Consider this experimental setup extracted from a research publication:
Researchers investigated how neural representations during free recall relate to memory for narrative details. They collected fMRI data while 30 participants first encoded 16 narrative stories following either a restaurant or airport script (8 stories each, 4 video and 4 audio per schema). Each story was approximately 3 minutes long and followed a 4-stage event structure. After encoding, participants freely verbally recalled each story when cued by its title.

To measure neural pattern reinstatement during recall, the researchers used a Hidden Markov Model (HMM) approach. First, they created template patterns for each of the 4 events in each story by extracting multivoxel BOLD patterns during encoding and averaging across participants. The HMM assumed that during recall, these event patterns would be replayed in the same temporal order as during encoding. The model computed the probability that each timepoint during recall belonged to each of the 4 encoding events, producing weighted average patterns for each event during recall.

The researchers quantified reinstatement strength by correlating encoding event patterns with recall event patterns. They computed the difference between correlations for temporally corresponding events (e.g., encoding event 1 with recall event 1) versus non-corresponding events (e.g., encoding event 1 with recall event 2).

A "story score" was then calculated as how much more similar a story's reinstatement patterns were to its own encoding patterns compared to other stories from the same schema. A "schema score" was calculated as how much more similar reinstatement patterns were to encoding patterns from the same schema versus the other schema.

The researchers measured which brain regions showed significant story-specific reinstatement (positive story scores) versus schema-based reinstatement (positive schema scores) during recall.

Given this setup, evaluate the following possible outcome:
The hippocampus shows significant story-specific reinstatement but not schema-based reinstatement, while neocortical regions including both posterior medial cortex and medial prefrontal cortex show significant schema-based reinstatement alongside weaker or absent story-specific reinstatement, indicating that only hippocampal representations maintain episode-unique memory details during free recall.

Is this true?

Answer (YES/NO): NO